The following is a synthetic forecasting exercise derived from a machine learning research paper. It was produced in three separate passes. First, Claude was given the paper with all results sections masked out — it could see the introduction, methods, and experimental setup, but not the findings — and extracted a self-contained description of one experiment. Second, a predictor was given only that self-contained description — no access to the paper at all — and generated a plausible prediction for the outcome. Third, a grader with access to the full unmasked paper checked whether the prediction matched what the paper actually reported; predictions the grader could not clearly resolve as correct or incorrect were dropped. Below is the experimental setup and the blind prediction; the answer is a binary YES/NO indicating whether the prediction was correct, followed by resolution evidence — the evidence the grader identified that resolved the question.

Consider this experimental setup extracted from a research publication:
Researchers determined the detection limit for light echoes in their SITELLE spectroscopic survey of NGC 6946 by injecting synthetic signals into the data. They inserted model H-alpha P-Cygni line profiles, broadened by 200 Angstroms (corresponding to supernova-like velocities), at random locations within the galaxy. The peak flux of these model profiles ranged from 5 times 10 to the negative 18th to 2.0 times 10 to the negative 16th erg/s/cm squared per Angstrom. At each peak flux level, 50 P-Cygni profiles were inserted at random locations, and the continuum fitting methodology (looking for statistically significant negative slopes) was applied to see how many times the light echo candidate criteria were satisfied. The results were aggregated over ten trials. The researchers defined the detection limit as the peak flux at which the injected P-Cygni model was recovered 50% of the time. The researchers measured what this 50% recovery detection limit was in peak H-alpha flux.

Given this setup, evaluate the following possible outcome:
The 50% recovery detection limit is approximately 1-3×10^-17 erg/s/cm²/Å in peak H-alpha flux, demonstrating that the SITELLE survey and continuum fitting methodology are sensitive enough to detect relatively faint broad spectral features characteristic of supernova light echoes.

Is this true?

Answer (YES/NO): YES